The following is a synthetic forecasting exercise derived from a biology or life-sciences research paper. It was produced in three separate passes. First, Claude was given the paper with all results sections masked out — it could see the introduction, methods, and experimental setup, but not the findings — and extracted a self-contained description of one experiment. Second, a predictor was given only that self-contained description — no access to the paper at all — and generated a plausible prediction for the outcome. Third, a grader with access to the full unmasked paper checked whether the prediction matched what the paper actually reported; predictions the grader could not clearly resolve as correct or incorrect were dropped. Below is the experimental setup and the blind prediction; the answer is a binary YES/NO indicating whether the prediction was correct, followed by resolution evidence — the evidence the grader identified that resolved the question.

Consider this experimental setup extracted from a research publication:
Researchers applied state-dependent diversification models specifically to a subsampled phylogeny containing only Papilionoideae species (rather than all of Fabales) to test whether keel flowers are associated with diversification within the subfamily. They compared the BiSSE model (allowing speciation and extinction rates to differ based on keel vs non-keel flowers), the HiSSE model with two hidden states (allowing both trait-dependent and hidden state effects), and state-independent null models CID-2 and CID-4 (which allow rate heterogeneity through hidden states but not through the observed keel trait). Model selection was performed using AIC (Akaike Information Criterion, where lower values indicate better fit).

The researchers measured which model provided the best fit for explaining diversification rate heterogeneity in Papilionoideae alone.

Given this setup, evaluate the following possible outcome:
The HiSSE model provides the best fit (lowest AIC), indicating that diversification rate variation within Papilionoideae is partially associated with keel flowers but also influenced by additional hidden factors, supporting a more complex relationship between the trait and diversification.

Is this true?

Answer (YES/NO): NO